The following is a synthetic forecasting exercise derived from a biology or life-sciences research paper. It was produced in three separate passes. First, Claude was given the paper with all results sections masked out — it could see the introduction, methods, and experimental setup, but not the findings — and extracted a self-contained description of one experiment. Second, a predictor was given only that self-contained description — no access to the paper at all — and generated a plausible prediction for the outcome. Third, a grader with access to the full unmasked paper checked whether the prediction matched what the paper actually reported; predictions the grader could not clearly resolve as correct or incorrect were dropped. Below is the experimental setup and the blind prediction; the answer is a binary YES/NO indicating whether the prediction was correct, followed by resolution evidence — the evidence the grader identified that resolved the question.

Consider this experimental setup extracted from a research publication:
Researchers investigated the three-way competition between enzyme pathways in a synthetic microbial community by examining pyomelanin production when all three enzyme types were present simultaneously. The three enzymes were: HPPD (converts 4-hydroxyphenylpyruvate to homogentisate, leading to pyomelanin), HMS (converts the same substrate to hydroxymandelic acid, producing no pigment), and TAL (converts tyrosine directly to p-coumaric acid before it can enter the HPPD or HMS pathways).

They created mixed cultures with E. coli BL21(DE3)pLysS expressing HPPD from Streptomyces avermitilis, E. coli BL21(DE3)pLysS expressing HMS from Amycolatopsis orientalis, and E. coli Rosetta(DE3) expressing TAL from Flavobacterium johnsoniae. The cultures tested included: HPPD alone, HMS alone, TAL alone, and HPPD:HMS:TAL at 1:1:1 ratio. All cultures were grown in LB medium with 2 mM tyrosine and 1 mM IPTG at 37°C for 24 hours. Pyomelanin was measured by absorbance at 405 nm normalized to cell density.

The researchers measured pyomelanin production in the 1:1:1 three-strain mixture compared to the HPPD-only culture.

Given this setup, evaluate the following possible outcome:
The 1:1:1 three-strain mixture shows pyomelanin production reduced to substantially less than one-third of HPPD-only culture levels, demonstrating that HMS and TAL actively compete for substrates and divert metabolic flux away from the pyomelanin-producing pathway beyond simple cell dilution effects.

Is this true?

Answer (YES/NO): NO